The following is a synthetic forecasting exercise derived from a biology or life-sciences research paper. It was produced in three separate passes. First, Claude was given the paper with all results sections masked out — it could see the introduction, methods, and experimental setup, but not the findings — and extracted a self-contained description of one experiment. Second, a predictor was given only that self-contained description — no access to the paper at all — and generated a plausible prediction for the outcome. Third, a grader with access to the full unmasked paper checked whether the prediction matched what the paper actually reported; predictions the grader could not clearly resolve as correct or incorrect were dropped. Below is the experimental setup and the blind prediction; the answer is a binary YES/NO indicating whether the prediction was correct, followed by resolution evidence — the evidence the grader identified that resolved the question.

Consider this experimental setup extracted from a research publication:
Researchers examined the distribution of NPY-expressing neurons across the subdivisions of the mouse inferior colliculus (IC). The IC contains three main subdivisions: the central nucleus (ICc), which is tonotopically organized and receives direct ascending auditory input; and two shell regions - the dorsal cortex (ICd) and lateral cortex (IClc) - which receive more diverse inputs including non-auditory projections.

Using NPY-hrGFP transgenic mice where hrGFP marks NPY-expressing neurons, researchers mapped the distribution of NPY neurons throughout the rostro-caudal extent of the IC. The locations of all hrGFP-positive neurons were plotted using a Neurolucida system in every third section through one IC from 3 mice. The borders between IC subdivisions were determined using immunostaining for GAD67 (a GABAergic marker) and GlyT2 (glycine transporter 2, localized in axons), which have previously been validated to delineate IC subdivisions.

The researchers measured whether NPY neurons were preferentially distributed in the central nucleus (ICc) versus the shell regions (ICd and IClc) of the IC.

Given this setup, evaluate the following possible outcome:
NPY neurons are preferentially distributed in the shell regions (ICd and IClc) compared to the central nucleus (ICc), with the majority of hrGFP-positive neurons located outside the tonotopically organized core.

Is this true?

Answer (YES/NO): NO